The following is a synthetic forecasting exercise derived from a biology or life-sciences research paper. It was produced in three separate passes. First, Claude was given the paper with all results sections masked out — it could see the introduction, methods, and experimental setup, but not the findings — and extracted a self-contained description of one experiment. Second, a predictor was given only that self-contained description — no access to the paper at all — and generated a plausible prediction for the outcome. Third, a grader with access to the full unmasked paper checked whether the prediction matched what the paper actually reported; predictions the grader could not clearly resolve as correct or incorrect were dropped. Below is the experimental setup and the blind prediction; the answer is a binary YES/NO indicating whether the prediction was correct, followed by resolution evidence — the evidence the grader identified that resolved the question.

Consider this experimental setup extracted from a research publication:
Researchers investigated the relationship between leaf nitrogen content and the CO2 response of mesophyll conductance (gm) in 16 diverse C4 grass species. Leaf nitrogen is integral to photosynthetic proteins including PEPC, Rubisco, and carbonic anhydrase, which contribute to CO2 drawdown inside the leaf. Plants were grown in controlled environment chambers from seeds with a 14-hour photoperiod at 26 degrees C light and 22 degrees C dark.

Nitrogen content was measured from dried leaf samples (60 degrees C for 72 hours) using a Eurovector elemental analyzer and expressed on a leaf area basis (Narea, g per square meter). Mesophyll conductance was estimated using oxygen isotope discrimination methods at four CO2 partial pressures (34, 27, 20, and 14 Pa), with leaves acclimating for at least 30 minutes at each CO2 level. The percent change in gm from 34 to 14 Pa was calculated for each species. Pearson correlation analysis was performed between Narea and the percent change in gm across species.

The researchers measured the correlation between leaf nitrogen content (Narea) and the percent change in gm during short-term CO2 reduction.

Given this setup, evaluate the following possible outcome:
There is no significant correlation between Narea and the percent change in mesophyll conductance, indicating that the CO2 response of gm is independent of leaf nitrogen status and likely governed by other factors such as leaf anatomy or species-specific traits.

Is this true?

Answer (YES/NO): YES